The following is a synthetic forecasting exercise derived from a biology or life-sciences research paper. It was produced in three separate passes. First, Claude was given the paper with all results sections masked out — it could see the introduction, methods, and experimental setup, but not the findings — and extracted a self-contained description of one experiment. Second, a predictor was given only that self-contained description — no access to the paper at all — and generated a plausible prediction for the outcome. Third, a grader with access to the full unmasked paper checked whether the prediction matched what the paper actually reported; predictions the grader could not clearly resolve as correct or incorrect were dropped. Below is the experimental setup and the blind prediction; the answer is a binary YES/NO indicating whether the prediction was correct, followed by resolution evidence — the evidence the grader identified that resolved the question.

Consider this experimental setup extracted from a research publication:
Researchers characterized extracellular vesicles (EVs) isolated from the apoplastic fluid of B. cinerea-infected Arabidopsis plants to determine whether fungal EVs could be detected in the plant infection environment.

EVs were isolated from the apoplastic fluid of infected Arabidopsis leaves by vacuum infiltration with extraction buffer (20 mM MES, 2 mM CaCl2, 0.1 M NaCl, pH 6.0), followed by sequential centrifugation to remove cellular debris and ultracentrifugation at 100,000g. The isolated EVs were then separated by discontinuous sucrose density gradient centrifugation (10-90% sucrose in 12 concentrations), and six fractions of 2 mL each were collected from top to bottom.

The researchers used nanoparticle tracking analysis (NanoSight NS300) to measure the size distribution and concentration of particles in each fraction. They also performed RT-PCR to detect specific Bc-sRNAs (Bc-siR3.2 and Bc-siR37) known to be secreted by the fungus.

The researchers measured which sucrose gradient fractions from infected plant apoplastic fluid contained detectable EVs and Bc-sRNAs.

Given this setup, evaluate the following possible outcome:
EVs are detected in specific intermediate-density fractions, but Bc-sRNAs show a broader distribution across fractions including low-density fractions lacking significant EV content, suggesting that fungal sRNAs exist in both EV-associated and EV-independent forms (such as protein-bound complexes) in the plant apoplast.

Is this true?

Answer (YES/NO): NO